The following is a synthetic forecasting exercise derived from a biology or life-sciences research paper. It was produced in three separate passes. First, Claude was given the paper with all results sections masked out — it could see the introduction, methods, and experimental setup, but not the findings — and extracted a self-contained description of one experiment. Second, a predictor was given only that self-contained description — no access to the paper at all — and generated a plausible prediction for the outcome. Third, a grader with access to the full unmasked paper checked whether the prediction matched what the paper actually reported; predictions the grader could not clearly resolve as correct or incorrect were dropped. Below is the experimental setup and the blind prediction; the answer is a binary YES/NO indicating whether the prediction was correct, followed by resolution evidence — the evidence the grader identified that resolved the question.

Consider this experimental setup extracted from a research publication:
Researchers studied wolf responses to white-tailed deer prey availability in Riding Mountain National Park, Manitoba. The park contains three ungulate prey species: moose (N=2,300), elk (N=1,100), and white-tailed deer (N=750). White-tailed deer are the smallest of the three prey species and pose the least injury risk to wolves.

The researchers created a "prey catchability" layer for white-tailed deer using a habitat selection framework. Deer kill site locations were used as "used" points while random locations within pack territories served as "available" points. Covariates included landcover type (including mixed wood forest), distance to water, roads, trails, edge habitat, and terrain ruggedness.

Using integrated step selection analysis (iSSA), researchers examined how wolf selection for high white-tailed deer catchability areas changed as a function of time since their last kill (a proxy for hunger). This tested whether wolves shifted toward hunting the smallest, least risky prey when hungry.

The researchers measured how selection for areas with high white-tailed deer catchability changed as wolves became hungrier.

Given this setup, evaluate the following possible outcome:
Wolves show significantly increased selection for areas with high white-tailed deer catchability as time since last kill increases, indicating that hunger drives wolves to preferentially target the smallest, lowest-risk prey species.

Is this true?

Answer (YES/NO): NO